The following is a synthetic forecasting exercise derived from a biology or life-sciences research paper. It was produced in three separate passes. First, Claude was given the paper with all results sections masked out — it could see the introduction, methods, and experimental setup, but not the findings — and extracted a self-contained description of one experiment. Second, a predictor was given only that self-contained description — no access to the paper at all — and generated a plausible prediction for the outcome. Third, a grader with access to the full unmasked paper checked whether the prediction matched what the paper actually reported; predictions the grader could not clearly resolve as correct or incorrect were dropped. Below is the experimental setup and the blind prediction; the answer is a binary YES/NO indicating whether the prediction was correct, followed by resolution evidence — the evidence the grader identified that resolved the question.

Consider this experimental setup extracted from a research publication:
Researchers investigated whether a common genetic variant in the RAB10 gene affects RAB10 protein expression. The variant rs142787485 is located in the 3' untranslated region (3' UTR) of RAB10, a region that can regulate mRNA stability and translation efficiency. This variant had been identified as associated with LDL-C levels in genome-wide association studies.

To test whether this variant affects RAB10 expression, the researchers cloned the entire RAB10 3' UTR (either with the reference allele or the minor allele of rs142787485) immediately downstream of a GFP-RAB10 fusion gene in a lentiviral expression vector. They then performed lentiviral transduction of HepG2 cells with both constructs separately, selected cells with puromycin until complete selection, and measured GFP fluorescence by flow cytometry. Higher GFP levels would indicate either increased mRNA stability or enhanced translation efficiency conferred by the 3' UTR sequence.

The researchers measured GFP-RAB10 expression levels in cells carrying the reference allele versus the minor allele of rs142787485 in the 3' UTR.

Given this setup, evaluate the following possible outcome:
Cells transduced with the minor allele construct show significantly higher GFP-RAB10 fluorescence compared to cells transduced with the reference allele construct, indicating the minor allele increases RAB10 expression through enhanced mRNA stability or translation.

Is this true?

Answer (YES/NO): YES